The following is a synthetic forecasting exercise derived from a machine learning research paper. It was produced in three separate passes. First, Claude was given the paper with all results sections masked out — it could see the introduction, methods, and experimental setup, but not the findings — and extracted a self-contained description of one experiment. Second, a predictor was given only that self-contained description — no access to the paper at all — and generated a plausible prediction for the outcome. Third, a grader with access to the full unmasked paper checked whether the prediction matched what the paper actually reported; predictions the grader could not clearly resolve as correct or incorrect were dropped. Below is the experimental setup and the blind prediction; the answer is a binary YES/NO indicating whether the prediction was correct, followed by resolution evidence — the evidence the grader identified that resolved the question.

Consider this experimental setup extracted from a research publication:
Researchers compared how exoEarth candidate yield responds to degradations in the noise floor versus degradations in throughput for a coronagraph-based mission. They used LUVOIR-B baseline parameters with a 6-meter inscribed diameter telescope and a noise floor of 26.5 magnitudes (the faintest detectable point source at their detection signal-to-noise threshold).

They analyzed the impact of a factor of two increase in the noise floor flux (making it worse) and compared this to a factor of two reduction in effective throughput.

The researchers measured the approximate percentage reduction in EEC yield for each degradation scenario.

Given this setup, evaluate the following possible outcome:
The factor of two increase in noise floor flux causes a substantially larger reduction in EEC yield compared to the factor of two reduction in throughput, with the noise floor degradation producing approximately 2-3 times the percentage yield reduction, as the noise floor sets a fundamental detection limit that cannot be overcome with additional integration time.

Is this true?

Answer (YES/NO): NO